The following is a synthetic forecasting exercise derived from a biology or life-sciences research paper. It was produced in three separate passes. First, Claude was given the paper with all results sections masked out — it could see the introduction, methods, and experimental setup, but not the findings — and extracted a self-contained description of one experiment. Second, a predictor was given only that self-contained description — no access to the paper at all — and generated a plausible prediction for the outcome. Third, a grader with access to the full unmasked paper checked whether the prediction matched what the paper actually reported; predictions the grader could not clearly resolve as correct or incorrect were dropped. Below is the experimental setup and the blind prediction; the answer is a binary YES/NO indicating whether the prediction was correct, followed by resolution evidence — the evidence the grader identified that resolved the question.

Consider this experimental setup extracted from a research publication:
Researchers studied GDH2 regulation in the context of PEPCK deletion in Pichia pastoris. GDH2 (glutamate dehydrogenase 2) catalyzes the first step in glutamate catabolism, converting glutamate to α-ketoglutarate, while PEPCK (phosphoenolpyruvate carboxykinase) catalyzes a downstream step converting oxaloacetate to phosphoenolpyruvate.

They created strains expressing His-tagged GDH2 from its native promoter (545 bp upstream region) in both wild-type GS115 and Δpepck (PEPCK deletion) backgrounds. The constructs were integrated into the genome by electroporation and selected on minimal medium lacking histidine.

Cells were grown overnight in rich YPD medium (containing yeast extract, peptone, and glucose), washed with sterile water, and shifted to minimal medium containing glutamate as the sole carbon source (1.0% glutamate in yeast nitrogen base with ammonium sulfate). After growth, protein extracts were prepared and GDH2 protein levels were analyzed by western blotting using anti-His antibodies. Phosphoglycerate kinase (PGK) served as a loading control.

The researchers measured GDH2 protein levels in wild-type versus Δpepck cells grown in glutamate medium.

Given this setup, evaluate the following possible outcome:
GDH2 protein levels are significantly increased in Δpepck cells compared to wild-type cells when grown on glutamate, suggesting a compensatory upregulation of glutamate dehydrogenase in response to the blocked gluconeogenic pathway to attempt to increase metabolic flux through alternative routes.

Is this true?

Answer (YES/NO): NO